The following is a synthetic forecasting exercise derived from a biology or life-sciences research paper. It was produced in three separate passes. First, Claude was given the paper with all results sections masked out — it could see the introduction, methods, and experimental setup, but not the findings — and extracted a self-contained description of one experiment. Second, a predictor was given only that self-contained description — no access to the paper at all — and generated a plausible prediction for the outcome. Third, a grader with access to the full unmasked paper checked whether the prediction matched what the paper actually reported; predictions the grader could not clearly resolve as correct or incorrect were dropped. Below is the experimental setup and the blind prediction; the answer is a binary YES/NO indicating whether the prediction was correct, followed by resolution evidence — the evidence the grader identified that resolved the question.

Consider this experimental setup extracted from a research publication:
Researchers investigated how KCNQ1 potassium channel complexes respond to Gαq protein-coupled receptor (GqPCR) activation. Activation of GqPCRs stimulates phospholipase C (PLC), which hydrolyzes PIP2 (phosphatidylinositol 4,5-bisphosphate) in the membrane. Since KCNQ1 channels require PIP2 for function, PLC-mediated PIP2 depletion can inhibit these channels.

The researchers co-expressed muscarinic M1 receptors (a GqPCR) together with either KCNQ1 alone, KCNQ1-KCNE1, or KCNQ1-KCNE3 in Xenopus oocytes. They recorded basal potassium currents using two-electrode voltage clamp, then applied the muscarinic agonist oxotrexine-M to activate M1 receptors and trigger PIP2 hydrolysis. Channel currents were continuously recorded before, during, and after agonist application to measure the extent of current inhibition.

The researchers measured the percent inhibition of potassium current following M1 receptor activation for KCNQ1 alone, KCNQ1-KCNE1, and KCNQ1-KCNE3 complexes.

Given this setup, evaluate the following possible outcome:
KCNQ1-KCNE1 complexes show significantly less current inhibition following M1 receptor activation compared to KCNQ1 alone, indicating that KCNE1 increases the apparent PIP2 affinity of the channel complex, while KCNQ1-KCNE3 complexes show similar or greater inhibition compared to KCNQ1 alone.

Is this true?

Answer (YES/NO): NO